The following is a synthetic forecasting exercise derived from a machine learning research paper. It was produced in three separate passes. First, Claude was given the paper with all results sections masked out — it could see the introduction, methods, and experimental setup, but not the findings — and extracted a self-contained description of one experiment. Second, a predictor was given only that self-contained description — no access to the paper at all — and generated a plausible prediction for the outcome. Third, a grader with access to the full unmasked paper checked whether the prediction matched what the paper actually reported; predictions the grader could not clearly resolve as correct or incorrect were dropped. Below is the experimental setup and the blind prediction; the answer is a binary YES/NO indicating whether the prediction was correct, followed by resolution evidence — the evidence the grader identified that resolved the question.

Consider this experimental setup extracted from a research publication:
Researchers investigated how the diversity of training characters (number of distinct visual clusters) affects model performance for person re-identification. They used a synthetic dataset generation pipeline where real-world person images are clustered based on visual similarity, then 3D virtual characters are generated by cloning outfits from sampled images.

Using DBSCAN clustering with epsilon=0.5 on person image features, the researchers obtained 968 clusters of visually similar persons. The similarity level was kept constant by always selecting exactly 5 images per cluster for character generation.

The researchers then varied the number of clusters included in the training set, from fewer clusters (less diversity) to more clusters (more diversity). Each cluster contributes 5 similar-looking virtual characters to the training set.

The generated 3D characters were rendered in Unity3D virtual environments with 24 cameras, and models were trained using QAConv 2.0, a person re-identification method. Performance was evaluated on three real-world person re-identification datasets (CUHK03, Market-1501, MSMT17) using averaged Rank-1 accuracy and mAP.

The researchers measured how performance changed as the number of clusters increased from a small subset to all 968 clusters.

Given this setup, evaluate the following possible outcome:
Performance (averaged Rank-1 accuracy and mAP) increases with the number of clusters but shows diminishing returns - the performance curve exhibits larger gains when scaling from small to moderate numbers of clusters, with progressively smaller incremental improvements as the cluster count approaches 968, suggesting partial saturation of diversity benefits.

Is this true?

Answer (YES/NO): NO